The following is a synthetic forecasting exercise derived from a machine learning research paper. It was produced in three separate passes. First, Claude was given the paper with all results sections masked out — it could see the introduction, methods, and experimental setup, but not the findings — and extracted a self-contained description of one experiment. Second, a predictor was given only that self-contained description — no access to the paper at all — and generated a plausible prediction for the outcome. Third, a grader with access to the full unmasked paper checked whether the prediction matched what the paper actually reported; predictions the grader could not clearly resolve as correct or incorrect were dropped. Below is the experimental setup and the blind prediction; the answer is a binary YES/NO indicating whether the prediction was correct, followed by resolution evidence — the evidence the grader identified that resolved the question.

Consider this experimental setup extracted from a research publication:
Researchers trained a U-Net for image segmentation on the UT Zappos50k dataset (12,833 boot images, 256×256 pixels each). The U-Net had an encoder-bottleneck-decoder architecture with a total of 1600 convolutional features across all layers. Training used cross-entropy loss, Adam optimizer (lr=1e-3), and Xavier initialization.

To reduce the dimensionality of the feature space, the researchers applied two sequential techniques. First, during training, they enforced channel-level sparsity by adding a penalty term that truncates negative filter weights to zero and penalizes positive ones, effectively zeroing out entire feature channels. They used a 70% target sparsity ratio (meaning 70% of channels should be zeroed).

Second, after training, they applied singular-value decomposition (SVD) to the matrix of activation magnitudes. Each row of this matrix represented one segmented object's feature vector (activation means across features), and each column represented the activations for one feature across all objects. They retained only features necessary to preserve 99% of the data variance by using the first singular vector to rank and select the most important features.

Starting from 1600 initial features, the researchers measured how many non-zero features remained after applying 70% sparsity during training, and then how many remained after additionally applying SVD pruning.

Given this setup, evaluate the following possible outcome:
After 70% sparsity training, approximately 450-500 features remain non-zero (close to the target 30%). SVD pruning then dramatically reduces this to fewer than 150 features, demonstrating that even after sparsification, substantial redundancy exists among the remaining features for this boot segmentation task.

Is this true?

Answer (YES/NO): NO